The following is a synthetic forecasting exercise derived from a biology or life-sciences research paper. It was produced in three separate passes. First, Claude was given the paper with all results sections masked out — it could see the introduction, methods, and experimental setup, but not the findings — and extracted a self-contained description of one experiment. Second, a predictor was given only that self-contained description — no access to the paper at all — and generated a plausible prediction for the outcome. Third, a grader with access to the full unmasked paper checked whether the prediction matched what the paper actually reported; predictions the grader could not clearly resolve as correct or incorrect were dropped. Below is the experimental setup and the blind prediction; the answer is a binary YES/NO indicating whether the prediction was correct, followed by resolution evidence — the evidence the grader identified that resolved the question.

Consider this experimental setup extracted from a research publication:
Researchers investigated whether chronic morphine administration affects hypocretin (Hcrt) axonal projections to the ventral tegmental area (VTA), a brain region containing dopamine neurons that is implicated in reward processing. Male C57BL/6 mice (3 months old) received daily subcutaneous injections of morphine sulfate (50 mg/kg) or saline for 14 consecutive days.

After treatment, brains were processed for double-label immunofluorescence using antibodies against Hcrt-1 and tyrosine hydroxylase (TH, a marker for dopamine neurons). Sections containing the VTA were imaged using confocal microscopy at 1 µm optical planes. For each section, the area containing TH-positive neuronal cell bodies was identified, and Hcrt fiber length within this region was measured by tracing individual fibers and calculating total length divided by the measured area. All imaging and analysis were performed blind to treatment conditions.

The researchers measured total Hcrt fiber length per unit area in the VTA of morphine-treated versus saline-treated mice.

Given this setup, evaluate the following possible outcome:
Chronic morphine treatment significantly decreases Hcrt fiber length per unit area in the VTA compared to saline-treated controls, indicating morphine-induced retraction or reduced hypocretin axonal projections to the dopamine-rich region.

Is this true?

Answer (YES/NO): NO